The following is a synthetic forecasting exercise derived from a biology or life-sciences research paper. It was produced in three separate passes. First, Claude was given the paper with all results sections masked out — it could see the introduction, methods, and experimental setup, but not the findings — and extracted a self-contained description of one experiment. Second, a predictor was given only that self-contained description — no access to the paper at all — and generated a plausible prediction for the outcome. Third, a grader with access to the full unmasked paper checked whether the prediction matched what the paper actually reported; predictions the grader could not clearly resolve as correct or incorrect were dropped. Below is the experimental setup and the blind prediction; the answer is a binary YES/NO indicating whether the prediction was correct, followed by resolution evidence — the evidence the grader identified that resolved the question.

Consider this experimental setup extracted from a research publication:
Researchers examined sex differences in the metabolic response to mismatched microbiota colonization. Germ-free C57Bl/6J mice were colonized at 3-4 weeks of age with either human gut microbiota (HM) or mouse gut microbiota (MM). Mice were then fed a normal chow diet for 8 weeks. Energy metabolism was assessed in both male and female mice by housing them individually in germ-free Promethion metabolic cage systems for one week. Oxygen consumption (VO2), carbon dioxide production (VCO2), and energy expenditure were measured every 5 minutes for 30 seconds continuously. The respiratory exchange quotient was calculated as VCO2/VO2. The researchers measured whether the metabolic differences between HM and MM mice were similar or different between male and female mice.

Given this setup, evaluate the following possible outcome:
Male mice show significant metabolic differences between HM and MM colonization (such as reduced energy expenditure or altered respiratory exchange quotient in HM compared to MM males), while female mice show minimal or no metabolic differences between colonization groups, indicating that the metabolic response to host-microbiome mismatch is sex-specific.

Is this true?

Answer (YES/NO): YES